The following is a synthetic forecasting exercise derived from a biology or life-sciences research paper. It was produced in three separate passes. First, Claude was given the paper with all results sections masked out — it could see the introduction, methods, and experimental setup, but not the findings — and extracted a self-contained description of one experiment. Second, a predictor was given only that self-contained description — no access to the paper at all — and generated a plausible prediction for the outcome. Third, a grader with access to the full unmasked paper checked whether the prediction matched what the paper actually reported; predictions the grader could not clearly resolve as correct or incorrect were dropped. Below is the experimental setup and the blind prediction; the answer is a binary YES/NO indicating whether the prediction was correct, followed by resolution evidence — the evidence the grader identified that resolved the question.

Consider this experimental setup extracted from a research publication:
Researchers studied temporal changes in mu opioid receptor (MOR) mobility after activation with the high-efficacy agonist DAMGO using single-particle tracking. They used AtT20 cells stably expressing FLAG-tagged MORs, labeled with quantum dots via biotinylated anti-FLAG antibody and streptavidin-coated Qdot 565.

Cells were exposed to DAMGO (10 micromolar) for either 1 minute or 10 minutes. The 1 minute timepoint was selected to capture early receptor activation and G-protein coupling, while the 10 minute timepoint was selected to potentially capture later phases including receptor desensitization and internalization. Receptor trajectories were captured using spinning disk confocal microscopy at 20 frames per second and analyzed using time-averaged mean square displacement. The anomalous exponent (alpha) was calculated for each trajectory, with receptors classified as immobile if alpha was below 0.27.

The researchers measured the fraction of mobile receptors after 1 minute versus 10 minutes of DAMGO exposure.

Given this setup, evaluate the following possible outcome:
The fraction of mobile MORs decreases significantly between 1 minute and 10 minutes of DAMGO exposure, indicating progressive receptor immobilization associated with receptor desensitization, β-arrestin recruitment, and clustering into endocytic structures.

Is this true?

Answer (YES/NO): NO